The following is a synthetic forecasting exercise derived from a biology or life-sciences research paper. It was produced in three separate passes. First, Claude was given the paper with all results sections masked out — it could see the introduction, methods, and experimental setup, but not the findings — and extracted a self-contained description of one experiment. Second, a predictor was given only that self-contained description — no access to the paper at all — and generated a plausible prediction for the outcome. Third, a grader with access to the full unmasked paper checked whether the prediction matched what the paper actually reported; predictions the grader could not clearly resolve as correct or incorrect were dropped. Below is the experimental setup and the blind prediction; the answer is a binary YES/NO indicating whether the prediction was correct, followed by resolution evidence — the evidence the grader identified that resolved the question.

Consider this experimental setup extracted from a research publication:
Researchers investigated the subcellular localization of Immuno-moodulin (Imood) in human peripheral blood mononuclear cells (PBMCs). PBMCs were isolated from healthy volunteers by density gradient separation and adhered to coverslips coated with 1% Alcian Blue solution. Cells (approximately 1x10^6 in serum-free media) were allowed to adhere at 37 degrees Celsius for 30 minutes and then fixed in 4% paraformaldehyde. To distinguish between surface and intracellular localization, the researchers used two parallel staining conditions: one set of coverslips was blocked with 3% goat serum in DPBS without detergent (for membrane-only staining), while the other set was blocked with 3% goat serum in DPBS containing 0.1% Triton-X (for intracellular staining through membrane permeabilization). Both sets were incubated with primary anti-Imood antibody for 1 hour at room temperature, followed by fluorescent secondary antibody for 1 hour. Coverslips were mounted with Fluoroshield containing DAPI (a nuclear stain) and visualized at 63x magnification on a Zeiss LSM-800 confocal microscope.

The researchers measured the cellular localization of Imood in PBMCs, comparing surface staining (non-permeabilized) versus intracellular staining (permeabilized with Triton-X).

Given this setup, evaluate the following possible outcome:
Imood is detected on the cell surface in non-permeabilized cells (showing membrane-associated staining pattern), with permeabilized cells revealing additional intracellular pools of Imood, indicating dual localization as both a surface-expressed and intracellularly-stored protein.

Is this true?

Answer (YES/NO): NO